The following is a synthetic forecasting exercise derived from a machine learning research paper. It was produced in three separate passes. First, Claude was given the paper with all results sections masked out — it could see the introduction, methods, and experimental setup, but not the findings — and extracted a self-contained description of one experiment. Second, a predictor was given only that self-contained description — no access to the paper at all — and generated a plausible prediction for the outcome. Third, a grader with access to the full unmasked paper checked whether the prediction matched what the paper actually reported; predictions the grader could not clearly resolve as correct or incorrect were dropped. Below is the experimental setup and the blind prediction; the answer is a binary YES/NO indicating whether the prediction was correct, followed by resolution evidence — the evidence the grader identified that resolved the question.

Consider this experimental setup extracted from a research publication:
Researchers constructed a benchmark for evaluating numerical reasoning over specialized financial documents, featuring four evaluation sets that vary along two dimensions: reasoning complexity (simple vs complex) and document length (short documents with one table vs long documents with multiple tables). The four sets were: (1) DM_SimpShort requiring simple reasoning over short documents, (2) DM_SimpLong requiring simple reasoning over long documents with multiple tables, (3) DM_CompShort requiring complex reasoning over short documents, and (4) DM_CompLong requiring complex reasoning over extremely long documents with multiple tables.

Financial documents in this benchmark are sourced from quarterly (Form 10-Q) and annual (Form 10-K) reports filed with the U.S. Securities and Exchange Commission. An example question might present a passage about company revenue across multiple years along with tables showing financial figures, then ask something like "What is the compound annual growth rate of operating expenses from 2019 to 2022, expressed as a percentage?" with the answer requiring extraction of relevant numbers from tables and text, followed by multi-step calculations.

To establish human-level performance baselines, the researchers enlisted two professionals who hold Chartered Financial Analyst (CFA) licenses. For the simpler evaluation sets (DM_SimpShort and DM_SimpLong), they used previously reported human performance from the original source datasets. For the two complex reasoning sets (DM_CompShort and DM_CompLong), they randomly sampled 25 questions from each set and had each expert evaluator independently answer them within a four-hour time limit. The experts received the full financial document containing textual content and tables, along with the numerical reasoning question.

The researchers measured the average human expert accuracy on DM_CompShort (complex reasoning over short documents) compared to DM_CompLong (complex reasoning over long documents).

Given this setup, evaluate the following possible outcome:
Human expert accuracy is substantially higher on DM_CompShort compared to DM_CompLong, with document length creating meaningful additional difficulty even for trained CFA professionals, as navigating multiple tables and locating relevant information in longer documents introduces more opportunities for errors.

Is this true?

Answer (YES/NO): NO